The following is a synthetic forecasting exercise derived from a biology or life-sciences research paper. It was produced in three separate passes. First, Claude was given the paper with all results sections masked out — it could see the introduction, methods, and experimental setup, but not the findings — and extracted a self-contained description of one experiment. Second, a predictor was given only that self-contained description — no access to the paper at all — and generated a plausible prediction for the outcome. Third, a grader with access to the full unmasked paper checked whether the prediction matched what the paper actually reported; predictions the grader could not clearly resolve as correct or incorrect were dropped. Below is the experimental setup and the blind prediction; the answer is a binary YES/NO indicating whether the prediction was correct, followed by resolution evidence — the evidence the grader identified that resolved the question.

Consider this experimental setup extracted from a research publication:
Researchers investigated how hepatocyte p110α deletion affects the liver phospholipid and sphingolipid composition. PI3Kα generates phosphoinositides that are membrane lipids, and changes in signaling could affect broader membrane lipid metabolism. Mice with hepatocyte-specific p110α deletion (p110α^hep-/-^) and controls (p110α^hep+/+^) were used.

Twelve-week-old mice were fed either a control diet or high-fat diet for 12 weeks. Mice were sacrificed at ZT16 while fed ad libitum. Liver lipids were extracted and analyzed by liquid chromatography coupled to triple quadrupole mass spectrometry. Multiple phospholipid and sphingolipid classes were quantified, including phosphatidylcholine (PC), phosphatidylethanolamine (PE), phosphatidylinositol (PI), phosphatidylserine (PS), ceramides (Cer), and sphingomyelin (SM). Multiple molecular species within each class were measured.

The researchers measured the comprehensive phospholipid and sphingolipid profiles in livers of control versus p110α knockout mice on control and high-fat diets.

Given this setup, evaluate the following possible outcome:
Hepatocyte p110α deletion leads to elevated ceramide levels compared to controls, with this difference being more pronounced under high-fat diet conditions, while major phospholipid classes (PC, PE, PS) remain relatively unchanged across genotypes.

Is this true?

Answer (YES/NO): NO